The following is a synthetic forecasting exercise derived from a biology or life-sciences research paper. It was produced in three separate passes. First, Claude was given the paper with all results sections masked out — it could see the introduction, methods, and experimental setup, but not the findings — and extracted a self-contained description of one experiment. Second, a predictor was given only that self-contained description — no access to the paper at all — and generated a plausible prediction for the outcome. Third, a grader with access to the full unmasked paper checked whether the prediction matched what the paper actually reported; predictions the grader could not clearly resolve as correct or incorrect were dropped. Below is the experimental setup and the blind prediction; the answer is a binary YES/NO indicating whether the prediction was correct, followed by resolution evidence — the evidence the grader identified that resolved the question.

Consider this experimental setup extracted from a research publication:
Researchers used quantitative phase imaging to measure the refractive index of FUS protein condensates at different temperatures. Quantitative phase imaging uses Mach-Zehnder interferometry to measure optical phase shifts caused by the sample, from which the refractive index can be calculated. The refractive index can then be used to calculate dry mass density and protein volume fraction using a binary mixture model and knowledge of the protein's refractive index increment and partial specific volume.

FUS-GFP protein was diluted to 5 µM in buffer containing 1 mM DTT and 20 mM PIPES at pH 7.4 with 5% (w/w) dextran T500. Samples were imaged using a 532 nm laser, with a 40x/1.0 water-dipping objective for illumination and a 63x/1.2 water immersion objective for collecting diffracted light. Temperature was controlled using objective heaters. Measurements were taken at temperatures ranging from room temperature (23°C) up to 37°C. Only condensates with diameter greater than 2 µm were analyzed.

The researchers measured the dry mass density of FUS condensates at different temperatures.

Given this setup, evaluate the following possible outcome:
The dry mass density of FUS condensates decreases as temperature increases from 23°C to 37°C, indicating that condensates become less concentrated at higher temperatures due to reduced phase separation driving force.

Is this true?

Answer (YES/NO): YES